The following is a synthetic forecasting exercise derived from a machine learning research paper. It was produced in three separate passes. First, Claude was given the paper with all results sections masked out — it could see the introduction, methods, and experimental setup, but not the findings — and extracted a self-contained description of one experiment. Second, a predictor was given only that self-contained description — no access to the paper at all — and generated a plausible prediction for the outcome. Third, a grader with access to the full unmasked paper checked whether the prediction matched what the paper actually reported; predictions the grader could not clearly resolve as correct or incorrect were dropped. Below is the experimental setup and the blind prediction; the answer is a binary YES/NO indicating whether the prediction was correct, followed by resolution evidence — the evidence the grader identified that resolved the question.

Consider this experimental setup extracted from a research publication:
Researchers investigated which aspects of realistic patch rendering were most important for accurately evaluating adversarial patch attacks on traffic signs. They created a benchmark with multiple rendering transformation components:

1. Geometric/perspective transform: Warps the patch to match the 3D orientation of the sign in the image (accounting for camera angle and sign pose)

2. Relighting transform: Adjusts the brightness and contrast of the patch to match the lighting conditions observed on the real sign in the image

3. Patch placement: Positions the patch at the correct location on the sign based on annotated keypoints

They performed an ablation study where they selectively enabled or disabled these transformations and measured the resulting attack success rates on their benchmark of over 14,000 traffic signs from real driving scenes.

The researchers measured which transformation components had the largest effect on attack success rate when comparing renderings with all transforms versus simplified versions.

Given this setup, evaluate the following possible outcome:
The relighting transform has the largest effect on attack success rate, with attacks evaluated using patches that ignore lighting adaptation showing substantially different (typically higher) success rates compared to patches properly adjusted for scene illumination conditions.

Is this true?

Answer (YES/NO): YES